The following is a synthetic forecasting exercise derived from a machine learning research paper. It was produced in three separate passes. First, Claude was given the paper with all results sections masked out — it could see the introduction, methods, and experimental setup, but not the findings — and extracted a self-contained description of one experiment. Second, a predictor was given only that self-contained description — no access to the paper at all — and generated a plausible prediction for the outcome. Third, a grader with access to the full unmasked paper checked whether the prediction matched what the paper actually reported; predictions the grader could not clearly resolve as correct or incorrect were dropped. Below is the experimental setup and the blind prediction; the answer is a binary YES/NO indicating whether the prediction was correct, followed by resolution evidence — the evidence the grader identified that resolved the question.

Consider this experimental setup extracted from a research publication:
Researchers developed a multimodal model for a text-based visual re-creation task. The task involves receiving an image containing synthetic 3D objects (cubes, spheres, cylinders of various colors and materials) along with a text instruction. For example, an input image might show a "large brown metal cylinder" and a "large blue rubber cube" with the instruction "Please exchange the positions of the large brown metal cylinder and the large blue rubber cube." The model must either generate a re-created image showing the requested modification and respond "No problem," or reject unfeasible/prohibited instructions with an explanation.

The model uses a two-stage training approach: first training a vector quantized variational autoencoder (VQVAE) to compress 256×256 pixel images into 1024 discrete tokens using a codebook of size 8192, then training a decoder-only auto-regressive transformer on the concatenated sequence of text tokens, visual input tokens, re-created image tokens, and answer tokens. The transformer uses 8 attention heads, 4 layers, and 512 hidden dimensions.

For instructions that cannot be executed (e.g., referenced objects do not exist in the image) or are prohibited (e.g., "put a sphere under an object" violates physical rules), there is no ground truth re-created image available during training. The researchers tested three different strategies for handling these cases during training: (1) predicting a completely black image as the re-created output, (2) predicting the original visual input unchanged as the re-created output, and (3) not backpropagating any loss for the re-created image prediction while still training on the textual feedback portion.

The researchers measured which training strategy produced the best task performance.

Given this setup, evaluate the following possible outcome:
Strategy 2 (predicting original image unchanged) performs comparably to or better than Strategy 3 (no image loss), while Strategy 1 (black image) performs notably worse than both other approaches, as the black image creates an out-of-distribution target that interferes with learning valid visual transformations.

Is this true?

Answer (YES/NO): NO